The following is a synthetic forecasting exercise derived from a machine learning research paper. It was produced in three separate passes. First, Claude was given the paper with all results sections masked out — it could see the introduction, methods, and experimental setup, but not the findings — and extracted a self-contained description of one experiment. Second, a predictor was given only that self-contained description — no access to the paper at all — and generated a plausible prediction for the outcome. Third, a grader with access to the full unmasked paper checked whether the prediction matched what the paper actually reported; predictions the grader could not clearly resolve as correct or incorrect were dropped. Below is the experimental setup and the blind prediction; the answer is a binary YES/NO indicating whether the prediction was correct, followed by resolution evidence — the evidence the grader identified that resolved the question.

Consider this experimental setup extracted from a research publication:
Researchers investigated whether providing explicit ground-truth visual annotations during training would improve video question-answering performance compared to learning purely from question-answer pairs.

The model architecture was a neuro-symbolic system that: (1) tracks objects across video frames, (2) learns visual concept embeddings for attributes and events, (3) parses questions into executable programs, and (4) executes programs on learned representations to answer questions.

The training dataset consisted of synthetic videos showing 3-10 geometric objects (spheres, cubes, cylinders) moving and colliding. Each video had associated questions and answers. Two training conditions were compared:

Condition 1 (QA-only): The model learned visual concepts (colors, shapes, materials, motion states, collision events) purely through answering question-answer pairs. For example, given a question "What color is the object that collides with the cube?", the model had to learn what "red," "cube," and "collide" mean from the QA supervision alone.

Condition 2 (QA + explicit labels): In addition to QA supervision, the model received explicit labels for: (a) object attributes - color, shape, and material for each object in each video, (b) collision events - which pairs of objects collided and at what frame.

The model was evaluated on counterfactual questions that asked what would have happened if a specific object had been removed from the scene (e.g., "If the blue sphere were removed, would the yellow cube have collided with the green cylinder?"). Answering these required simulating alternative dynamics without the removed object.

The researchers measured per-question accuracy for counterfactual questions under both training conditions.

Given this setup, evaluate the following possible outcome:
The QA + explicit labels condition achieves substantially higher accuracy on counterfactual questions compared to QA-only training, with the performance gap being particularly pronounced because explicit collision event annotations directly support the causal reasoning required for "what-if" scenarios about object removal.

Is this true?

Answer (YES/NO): NO